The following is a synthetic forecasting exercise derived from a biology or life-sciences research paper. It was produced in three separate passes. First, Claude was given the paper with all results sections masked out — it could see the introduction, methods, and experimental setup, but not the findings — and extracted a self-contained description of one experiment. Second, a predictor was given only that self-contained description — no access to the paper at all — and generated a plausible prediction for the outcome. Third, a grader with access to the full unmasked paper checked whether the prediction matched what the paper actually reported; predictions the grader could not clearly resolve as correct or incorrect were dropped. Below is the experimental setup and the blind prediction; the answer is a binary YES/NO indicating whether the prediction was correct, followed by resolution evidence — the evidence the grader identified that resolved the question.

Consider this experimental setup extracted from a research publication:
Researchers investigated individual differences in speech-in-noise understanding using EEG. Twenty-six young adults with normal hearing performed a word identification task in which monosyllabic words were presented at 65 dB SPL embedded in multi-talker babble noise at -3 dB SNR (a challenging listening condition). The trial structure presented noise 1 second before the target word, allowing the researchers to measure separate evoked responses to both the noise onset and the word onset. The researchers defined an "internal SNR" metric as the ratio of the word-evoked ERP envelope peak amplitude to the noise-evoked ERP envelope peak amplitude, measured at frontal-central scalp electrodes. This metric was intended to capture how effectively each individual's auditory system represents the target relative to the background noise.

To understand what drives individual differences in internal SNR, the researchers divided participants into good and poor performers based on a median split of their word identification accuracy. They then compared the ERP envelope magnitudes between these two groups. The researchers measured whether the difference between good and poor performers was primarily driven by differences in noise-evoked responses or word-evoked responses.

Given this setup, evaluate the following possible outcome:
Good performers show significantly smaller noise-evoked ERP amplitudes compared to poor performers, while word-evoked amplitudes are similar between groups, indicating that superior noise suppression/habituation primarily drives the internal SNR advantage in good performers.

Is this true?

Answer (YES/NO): YES